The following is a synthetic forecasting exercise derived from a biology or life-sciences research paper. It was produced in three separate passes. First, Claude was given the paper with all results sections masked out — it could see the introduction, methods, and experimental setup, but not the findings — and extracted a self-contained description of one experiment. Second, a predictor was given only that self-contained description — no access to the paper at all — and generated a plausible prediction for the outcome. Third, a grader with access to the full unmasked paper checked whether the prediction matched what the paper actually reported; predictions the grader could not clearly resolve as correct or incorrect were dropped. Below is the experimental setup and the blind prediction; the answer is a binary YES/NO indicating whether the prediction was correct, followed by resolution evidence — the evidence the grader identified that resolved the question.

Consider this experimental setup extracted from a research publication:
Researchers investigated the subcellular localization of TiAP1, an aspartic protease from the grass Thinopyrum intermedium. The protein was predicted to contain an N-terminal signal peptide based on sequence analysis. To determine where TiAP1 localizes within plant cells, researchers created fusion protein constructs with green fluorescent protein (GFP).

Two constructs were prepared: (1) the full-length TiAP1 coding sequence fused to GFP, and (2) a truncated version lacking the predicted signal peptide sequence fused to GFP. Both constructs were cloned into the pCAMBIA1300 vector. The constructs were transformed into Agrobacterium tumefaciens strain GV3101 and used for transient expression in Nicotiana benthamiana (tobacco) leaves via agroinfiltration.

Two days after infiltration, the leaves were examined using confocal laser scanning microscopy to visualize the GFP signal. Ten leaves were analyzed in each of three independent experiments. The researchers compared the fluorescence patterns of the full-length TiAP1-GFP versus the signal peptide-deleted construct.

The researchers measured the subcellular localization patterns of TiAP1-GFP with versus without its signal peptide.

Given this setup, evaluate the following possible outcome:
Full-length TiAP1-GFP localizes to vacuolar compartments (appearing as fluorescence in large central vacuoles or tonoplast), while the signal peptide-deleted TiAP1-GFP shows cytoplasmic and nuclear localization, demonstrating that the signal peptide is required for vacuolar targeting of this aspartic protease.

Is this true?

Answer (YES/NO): NO